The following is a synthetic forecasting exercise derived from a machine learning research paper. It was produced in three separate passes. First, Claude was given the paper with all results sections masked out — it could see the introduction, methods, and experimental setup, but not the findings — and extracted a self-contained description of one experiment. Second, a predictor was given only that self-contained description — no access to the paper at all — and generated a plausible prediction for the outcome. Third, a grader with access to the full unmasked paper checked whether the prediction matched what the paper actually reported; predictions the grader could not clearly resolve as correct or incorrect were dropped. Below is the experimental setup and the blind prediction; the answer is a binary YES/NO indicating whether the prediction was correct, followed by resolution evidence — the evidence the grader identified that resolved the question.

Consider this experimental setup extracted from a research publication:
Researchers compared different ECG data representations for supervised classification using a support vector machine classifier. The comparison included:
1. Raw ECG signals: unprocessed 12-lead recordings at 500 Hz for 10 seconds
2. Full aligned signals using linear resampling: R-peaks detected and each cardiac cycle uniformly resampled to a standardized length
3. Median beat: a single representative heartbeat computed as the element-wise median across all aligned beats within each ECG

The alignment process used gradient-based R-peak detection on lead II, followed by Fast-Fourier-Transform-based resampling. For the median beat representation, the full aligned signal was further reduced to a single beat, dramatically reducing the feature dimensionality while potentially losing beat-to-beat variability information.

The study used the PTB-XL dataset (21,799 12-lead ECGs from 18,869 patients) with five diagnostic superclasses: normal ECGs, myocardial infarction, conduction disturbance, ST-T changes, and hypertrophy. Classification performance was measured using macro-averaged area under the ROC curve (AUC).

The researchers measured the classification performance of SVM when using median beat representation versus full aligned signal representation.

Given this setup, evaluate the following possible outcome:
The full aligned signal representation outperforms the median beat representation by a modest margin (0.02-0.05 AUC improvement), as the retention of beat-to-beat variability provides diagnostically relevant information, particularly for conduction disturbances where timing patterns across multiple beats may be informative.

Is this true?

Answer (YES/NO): NO